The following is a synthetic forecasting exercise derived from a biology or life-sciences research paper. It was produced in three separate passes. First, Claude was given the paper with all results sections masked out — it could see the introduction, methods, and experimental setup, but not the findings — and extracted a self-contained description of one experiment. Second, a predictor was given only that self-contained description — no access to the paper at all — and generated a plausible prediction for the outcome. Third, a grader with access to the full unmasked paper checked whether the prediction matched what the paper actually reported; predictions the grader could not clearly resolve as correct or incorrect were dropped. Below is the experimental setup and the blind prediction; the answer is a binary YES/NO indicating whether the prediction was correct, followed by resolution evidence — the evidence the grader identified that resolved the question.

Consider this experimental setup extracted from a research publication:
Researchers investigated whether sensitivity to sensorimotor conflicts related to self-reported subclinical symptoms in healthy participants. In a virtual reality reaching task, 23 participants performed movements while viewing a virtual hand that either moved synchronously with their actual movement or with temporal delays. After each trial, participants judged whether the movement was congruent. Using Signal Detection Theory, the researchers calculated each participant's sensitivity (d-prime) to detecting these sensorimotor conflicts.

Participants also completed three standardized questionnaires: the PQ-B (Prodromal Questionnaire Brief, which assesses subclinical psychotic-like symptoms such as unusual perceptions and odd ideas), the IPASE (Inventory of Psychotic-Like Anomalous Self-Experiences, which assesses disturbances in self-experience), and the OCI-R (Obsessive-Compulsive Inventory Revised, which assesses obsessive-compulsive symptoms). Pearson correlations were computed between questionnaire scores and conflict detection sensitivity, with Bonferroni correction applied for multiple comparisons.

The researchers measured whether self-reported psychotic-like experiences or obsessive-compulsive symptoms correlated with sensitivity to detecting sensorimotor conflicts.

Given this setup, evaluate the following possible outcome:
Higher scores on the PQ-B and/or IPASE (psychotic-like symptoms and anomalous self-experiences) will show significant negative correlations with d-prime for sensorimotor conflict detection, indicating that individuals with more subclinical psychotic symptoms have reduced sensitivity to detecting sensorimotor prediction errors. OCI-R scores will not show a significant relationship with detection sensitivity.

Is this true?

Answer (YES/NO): NO